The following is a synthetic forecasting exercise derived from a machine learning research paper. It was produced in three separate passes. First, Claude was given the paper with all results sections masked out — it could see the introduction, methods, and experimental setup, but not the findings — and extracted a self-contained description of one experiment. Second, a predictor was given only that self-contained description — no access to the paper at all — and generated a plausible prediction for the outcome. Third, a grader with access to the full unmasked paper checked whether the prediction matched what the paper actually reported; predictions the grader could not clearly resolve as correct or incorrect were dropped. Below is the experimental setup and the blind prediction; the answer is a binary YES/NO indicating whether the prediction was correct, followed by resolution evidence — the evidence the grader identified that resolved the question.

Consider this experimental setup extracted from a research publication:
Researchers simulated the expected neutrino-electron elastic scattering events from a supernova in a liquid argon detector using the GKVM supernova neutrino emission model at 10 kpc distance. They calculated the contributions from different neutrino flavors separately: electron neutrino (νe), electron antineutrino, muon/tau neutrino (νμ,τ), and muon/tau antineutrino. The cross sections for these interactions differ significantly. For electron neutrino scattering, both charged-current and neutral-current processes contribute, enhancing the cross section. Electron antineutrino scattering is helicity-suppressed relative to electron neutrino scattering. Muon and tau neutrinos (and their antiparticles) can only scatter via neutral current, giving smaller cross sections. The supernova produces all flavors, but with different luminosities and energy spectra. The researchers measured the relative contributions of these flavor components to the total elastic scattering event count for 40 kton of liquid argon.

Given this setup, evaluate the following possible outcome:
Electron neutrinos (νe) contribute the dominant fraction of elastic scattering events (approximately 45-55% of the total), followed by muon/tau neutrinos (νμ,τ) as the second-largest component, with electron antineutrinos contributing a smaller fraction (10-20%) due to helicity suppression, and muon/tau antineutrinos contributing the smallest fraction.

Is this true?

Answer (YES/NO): NO